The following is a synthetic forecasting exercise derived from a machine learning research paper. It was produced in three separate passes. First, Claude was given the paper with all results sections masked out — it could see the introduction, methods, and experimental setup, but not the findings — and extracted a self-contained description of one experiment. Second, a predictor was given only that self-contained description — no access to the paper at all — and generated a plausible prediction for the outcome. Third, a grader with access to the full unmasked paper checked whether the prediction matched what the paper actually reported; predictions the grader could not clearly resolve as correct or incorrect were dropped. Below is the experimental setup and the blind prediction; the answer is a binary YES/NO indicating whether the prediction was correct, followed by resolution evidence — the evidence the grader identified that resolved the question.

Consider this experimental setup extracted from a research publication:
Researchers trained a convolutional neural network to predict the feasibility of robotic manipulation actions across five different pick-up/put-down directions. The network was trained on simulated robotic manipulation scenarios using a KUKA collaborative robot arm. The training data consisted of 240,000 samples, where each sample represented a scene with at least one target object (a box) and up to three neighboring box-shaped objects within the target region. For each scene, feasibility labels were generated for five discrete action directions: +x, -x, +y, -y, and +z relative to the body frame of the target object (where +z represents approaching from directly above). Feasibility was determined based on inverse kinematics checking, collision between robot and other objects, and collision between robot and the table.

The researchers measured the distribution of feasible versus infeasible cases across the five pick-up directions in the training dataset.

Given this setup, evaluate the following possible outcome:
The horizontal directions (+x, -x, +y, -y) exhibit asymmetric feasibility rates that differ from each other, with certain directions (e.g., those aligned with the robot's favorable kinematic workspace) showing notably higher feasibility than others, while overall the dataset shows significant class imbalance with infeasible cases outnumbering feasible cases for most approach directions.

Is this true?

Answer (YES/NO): NO